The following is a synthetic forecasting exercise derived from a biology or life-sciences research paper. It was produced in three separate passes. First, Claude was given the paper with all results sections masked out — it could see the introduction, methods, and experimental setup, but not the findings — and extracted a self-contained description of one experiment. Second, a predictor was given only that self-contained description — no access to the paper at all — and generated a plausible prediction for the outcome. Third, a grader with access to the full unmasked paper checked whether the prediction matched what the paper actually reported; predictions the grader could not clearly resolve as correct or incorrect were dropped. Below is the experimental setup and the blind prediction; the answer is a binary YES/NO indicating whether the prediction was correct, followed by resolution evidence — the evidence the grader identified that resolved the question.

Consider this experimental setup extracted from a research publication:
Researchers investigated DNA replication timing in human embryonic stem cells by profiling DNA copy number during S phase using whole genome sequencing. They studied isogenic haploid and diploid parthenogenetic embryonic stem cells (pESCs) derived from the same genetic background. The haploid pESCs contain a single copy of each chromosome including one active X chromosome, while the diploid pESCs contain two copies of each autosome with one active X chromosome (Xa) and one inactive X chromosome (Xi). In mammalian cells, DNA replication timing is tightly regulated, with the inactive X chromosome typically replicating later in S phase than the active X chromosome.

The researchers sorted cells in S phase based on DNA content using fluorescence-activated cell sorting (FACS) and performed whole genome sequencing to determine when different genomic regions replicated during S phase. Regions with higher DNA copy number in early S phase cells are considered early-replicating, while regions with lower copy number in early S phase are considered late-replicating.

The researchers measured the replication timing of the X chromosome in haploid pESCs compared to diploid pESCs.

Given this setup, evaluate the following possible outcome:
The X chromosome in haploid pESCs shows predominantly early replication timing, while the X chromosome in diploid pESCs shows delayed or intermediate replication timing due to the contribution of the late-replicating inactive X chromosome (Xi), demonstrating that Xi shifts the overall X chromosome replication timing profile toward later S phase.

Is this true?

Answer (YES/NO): YES